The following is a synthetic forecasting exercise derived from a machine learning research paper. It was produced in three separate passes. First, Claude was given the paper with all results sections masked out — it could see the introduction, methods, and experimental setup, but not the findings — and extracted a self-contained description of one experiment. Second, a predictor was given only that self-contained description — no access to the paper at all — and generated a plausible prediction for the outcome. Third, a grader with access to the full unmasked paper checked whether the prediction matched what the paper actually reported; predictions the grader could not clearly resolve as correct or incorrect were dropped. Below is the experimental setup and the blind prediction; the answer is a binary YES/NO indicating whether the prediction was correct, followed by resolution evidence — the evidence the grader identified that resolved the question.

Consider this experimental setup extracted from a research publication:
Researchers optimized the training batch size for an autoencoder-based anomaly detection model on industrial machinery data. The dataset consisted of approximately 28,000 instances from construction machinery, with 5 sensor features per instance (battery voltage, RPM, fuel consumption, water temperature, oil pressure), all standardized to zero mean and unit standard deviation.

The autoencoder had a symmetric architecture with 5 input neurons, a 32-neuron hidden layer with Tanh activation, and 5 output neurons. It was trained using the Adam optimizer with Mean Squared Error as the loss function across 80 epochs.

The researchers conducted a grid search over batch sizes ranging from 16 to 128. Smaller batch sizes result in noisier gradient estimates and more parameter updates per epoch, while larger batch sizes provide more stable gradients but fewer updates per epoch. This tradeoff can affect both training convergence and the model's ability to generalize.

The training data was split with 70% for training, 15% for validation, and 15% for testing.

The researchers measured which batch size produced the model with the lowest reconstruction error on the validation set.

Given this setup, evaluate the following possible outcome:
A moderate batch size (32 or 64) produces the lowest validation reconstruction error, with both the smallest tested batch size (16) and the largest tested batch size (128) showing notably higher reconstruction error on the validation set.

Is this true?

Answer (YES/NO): NO